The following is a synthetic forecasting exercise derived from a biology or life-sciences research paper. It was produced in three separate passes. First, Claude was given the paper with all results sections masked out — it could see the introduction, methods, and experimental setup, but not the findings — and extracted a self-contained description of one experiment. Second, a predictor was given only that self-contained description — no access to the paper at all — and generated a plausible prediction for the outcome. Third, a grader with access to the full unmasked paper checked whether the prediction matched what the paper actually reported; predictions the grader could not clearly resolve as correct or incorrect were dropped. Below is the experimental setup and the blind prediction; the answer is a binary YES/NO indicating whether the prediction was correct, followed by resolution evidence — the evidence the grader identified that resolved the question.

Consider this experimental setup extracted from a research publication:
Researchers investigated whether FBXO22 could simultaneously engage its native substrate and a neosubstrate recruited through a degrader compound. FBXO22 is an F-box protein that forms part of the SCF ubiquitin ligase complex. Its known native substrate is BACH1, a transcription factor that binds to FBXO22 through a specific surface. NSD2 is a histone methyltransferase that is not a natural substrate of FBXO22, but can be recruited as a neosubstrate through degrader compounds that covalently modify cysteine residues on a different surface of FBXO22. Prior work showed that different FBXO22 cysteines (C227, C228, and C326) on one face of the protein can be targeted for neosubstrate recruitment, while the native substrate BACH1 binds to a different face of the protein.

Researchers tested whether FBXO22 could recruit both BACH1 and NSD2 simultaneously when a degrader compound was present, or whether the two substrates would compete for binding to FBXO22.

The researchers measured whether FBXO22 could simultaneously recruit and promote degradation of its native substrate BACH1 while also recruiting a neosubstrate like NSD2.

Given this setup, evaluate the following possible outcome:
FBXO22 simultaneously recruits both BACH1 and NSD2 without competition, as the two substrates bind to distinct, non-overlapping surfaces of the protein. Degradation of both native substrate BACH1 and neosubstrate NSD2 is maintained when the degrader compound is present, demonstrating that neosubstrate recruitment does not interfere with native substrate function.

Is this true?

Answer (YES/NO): YES